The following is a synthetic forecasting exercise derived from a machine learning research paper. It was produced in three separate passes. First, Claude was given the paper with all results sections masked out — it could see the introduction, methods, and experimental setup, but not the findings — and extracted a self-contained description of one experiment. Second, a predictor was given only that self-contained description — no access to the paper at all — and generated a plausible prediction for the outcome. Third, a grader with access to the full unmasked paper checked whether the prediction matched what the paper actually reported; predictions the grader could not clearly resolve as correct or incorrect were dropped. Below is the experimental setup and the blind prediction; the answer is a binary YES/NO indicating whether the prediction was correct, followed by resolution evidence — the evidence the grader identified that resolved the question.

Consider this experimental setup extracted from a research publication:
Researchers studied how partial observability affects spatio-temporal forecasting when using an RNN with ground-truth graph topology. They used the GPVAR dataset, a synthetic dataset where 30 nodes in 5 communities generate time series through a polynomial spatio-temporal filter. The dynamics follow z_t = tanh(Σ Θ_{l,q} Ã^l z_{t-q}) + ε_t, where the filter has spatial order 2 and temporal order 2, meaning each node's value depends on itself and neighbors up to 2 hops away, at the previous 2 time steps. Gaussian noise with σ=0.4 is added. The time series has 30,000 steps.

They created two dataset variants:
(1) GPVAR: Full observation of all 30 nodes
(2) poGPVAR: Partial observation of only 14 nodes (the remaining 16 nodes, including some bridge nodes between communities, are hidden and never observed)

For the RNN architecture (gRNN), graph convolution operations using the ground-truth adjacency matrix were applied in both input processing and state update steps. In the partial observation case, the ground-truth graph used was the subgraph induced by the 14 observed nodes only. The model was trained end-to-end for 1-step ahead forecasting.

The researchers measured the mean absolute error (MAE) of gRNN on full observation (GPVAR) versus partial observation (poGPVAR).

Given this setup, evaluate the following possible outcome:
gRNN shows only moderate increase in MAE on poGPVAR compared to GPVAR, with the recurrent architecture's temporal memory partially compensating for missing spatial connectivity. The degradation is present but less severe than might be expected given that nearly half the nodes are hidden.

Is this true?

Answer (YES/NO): NO